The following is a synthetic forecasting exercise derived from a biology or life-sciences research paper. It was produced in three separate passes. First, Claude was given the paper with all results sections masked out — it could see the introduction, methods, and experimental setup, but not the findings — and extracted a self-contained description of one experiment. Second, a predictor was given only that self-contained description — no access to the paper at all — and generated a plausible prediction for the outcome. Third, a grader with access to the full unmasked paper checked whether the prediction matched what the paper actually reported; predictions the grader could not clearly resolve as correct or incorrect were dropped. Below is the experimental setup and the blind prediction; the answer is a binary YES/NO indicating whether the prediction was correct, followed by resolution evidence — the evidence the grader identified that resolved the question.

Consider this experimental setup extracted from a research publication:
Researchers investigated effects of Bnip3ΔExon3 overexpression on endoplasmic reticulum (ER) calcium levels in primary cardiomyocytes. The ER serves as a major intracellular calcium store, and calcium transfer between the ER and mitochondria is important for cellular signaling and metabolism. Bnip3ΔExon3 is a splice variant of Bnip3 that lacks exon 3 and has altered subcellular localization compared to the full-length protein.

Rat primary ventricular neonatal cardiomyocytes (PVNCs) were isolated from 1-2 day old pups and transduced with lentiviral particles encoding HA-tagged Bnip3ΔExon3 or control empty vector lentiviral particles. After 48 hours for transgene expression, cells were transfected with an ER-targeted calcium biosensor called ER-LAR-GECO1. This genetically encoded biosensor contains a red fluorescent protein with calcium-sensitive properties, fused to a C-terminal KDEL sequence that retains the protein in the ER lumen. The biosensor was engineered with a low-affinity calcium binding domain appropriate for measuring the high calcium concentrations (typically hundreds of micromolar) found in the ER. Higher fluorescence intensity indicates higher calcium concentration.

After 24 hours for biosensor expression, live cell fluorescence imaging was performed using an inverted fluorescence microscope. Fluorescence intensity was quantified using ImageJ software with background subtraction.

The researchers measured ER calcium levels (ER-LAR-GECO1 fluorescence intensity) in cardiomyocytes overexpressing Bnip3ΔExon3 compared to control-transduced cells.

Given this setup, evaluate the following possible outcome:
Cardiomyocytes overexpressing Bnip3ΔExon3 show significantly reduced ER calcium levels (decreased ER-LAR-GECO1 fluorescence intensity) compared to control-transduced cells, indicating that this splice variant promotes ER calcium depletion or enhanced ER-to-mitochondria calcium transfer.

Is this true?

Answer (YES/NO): NO